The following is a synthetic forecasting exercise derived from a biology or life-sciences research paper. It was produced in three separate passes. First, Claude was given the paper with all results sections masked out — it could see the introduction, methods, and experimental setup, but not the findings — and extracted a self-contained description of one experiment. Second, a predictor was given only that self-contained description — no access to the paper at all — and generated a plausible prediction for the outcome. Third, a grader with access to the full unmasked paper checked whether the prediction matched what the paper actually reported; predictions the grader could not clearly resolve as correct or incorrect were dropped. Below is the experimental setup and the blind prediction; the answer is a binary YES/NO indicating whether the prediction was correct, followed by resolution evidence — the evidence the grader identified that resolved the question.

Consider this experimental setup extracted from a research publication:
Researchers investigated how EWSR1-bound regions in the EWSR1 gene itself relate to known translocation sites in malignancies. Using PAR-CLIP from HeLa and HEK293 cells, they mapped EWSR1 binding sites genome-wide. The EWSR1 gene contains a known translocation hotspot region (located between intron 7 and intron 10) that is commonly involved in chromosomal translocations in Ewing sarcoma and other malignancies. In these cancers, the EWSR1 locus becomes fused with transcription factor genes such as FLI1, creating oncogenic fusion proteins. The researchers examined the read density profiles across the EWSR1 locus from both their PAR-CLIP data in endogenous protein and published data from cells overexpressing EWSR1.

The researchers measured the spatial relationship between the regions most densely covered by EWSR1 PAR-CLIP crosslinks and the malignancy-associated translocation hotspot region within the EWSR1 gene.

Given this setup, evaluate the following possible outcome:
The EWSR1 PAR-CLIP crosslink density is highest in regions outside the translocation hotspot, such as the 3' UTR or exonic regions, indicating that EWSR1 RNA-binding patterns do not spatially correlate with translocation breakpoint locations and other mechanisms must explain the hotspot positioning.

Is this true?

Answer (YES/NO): NO